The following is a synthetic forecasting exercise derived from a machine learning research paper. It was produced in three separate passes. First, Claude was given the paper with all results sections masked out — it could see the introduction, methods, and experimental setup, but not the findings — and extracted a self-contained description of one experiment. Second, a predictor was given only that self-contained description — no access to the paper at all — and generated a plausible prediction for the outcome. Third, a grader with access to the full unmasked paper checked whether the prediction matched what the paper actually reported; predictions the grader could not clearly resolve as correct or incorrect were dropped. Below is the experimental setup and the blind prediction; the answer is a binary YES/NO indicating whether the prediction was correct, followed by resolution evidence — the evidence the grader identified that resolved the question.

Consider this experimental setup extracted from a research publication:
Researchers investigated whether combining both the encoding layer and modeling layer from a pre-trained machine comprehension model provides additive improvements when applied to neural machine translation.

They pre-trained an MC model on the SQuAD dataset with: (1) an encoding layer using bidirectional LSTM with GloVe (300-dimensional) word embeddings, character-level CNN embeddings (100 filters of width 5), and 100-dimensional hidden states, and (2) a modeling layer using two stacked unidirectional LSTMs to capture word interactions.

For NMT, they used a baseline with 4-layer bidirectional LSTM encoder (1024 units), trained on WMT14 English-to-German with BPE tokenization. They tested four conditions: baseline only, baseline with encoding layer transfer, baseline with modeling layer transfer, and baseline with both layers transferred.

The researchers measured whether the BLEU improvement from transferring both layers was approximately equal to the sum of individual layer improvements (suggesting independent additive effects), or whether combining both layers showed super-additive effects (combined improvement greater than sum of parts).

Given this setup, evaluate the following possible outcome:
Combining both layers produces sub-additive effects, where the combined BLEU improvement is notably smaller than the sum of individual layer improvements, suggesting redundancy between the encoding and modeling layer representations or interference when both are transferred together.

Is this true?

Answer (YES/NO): NO